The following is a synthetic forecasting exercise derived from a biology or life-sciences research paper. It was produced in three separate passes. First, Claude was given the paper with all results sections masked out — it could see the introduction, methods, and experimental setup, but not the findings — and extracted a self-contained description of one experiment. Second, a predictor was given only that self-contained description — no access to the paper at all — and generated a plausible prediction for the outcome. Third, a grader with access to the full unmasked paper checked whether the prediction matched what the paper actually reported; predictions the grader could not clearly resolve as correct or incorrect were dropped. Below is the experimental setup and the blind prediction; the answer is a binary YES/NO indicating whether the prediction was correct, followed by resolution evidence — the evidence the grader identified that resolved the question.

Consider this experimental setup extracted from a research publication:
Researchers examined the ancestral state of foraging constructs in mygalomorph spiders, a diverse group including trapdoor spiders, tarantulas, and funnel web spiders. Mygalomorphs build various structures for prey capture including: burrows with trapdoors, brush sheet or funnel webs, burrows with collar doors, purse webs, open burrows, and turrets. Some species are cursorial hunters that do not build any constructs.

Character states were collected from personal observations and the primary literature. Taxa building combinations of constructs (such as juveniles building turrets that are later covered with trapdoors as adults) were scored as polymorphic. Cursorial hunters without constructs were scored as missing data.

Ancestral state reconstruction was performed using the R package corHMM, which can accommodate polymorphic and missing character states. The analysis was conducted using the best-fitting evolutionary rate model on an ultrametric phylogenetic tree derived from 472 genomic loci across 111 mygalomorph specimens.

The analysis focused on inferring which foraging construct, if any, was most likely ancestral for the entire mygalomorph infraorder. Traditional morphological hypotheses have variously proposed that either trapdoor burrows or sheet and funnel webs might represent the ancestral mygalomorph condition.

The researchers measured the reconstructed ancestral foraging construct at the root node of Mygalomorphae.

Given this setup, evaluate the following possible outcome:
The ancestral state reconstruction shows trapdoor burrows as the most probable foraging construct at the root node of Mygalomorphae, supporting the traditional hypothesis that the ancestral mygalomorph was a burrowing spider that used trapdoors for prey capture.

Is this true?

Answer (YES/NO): NO